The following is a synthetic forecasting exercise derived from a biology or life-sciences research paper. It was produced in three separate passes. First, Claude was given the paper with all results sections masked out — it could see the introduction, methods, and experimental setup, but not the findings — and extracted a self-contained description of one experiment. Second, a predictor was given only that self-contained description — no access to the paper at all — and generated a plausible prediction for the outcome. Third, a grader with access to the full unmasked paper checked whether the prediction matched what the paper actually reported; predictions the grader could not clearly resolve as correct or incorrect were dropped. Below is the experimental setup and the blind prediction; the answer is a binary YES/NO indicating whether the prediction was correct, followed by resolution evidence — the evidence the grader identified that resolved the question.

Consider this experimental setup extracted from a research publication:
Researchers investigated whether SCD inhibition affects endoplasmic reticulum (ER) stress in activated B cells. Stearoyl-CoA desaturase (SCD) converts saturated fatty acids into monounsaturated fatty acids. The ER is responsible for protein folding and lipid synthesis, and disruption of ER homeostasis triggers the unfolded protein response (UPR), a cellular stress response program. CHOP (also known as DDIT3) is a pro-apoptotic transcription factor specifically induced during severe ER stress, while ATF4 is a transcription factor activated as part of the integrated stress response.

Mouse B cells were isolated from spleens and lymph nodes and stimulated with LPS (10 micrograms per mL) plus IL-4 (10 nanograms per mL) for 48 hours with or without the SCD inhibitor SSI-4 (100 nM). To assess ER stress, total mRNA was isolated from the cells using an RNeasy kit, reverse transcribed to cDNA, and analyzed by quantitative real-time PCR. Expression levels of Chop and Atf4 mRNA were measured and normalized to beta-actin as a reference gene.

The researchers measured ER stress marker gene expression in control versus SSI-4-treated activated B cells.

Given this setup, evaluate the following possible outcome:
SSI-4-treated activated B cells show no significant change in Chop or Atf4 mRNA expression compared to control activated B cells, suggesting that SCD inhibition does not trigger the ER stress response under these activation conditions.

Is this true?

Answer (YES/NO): NO